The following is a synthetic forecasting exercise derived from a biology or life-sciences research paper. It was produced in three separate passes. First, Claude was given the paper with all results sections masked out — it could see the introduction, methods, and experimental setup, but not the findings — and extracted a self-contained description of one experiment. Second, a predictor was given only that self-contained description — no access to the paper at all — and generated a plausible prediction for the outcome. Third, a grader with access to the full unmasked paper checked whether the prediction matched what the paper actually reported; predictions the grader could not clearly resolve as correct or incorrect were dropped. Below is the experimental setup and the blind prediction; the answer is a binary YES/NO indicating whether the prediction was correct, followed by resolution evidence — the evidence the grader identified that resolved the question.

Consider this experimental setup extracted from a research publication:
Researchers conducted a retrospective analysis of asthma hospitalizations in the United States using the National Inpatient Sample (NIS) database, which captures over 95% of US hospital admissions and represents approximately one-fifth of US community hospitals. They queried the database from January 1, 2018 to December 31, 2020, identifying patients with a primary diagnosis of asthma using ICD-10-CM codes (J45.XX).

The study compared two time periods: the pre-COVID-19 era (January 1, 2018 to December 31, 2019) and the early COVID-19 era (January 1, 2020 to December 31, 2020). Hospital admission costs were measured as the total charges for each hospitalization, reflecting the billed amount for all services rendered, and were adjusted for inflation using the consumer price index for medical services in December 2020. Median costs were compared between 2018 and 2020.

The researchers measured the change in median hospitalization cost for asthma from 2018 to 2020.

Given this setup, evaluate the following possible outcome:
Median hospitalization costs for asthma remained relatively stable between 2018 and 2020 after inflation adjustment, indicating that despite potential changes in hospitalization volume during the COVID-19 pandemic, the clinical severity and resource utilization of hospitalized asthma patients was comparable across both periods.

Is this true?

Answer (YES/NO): NO